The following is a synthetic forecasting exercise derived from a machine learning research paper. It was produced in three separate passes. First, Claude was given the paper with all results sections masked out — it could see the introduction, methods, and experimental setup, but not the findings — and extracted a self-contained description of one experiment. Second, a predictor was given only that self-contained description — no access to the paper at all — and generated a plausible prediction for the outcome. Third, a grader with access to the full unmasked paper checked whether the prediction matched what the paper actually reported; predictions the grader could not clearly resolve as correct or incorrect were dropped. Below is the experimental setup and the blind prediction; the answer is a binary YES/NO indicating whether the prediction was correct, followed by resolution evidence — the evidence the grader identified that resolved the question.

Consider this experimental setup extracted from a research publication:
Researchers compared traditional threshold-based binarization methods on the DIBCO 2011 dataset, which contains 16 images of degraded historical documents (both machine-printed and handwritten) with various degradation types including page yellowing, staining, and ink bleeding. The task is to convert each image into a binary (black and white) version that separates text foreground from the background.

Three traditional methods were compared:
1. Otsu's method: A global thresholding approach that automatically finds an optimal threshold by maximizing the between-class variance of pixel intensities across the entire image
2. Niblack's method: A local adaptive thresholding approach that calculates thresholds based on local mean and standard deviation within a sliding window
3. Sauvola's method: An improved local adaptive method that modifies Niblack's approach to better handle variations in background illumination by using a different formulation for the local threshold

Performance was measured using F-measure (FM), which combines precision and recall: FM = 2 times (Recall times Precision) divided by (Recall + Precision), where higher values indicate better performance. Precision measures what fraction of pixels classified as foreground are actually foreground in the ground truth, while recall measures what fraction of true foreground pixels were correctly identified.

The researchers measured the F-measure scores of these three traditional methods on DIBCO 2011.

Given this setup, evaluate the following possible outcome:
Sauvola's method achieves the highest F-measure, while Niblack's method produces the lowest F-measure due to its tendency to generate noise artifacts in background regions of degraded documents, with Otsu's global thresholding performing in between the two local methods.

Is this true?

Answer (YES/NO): YES